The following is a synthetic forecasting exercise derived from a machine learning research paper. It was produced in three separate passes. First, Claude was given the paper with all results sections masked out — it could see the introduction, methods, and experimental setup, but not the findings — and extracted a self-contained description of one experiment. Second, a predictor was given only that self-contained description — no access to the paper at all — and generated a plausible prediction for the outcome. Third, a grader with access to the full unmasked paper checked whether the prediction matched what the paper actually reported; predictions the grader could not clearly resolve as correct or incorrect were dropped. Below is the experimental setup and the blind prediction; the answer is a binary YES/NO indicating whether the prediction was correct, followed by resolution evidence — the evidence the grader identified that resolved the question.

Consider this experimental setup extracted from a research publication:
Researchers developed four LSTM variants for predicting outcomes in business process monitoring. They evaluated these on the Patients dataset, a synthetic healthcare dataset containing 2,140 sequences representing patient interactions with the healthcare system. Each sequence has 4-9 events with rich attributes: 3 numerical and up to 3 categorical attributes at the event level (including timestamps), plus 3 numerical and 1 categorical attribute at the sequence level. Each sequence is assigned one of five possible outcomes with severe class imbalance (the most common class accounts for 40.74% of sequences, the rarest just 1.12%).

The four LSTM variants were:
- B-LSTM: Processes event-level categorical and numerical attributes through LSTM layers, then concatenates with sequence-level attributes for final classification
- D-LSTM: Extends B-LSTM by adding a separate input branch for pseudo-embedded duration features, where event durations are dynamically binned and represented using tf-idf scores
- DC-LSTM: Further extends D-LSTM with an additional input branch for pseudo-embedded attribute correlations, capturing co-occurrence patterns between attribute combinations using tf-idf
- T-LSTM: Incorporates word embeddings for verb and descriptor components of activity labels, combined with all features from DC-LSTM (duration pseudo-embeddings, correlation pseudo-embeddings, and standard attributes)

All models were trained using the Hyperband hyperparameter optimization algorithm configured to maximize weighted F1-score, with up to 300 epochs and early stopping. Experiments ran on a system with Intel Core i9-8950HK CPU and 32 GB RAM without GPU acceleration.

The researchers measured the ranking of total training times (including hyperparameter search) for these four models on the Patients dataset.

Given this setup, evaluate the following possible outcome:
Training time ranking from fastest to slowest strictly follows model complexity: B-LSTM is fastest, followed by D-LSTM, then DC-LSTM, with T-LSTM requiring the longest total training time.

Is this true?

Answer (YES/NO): NO